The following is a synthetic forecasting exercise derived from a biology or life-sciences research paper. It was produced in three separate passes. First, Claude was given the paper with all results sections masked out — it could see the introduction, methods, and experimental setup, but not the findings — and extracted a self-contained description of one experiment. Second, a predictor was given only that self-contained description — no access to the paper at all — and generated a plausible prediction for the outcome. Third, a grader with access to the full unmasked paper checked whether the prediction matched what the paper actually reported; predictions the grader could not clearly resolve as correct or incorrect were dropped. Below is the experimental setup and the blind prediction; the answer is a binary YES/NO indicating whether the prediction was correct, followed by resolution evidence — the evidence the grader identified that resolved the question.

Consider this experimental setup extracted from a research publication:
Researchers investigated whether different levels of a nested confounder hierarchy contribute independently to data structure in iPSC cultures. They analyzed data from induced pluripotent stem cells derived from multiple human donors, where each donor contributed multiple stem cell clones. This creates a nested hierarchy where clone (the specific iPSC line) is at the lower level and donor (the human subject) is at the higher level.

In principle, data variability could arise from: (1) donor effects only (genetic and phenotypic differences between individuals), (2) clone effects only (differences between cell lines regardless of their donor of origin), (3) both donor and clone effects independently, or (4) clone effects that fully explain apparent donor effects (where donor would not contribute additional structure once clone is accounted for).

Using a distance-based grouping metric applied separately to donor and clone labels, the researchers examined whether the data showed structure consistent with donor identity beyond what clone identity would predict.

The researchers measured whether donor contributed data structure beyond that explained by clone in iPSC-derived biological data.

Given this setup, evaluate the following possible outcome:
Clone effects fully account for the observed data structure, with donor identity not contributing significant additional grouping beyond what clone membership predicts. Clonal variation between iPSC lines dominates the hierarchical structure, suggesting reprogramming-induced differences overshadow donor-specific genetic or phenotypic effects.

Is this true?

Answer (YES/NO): NO